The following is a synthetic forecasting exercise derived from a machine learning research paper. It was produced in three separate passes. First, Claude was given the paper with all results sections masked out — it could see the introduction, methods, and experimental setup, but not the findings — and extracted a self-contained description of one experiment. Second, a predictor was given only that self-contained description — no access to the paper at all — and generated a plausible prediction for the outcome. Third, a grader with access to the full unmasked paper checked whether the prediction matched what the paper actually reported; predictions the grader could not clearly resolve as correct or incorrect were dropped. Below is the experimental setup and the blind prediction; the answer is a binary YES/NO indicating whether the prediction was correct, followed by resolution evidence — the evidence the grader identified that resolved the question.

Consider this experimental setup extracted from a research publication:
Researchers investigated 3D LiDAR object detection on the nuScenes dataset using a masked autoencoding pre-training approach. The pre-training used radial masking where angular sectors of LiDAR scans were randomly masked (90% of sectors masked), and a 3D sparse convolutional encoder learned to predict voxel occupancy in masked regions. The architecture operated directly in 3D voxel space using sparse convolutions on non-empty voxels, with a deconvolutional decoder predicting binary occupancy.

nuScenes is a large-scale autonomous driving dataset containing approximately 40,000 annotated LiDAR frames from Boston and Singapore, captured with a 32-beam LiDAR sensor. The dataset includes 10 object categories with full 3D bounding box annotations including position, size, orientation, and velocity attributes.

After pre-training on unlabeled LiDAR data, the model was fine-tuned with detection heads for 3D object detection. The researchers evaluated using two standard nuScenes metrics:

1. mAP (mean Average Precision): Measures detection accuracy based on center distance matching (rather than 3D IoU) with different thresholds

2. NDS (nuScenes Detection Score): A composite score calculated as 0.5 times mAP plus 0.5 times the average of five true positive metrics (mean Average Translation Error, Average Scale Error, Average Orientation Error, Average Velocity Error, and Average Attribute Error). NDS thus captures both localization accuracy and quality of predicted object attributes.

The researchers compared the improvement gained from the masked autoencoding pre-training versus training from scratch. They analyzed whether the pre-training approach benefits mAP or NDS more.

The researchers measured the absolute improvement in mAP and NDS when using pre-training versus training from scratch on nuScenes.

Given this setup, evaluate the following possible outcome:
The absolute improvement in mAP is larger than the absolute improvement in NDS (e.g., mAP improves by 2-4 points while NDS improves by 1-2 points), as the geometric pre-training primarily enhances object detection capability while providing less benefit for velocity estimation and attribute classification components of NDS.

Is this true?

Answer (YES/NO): NO